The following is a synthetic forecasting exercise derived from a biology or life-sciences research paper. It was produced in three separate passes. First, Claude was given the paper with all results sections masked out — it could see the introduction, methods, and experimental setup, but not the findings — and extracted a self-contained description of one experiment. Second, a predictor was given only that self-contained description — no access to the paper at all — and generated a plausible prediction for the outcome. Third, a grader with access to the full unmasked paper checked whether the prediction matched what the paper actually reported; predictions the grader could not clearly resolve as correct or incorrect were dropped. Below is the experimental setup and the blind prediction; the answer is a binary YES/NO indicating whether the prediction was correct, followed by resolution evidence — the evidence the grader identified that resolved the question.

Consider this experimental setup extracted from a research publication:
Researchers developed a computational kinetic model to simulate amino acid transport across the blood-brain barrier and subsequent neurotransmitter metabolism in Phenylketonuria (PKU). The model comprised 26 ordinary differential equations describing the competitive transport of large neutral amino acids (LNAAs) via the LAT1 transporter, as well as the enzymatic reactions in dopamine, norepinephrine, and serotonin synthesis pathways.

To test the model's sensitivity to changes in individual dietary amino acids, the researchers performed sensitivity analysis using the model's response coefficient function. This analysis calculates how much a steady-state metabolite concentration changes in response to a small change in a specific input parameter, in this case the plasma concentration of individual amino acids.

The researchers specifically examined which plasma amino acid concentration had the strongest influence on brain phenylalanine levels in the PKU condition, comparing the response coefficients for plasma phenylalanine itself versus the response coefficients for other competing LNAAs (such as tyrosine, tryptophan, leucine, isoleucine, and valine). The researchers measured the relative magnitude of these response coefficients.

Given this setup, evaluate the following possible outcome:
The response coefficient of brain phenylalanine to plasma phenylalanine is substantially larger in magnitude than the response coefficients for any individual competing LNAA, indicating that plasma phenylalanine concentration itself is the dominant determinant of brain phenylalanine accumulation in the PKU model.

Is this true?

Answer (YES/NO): YES